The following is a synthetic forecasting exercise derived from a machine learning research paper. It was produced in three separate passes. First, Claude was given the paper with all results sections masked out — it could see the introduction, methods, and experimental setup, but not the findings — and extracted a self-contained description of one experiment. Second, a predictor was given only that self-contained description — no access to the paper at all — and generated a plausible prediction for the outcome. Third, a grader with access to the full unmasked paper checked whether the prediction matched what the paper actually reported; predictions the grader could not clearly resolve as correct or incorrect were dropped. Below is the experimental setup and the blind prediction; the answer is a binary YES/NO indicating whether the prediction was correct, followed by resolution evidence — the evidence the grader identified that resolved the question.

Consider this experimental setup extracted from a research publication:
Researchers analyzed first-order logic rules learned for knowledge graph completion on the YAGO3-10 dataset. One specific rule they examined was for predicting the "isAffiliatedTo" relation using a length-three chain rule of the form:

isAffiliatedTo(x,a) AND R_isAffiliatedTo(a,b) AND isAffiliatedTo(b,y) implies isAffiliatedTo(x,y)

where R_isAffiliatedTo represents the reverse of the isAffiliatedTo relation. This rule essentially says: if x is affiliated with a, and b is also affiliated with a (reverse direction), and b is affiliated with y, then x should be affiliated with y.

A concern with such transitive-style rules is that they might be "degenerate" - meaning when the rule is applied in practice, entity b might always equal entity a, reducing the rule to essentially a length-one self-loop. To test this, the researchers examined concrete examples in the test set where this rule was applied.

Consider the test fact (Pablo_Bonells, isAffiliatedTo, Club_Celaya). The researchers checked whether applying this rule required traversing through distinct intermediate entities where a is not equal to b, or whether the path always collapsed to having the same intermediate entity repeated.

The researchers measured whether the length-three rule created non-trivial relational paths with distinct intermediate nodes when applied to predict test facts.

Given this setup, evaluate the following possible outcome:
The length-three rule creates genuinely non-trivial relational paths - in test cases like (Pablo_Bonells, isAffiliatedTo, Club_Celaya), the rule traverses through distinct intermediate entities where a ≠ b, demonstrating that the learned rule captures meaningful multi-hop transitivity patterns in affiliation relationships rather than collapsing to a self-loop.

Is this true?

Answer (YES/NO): YES